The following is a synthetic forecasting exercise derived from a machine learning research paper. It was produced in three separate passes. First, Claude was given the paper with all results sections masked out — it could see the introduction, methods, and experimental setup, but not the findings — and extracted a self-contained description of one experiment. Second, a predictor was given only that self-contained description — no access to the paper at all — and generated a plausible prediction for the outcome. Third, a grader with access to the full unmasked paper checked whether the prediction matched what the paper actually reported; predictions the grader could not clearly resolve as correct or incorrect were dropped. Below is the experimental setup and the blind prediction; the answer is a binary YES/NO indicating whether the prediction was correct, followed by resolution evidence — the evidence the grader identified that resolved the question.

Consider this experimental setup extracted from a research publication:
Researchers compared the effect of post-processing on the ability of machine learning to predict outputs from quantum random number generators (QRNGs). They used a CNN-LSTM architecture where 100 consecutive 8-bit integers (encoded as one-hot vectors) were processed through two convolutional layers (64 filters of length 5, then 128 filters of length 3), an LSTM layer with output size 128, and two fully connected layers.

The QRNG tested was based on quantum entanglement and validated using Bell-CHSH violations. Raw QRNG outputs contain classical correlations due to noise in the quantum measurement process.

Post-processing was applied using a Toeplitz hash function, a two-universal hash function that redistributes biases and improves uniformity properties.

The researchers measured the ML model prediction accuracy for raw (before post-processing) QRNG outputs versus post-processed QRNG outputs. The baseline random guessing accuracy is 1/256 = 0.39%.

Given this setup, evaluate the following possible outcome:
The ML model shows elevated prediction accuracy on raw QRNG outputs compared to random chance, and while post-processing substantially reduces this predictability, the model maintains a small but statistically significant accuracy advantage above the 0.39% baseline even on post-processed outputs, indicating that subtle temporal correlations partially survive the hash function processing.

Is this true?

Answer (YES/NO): NO